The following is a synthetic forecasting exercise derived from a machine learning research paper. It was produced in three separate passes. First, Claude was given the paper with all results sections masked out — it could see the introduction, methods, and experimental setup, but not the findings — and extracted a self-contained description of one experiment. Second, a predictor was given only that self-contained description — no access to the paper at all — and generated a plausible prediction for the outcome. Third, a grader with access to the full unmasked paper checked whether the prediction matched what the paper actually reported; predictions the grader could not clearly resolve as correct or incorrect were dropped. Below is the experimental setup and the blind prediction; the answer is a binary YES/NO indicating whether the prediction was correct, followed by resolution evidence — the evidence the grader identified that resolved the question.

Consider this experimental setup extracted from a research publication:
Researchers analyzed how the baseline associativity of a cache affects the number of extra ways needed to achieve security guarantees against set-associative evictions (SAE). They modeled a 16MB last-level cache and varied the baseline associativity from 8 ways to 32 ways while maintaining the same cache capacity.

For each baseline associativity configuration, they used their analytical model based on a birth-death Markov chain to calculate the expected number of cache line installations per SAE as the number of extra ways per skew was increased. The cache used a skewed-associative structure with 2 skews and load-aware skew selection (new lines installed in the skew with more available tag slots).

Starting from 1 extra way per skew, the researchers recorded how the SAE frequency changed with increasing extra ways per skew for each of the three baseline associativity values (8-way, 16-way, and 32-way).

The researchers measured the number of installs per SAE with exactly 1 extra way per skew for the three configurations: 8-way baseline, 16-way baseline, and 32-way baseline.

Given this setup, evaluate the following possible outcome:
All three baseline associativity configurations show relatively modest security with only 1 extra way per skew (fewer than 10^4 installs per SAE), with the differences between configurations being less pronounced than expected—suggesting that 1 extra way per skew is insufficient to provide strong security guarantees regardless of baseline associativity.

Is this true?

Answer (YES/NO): YES